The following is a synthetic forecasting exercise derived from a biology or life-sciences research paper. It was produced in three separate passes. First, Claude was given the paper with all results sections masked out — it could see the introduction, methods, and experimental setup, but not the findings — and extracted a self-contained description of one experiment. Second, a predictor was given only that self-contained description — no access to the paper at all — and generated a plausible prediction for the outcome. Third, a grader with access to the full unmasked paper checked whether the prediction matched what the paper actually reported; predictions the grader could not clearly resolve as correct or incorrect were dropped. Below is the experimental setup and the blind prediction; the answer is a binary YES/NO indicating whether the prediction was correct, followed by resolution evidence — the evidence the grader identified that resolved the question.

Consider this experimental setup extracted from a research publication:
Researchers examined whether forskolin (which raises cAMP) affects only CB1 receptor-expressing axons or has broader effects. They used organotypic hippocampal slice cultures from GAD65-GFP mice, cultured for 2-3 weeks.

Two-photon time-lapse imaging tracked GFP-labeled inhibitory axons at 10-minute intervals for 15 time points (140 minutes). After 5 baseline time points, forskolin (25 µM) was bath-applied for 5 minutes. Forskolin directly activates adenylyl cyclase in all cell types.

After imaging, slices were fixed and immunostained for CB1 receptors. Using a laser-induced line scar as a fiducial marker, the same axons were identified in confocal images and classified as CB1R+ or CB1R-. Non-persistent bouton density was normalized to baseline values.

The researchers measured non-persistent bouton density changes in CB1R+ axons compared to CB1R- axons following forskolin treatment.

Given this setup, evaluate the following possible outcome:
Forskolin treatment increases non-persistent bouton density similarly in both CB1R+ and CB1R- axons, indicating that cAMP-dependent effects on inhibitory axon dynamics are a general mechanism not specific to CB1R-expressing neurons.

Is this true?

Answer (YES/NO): YES